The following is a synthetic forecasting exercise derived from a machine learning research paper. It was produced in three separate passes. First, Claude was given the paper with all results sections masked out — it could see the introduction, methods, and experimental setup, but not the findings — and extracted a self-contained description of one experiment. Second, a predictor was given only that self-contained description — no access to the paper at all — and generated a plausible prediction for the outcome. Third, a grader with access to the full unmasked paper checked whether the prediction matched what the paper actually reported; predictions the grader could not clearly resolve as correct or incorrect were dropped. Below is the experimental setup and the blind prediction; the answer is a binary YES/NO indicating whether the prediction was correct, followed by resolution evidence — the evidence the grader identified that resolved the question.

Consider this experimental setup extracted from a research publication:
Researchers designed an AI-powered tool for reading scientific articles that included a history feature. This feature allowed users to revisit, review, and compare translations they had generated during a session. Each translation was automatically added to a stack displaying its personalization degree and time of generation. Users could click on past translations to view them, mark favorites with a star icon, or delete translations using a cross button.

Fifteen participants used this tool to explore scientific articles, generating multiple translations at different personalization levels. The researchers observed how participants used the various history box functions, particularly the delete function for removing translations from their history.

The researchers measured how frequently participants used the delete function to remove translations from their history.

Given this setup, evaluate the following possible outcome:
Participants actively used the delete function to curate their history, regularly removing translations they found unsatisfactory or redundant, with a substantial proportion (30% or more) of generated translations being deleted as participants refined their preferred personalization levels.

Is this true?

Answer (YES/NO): NO